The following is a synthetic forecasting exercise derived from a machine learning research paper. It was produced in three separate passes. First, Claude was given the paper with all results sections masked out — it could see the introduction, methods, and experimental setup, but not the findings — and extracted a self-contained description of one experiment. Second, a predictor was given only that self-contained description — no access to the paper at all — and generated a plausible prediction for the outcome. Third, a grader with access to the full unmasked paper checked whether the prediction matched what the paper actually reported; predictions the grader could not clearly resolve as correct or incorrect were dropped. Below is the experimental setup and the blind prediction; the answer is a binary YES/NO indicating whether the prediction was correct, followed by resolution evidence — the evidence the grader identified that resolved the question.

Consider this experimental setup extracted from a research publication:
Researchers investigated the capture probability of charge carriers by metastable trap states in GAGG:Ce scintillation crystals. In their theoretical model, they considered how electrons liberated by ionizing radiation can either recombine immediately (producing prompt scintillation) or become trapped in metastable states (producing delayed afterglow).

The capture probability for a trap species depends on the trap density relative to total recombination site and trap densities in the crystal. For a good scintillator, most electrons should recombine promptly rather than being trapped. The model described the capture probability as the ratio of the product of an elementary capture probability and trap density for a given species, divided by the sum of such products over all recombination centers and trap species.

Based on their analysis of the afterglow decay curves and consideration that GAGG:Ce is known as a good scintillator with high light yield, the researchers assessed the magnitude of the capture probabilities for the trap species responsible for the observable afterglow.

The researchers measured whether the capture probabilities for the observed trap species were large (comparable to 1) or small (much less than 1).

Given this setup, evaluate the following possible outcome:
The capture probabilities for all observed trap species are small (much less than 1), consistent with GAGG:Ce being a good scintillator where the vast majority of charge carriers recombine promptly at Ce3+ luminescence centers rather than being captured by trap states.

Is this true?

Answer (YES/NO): YES